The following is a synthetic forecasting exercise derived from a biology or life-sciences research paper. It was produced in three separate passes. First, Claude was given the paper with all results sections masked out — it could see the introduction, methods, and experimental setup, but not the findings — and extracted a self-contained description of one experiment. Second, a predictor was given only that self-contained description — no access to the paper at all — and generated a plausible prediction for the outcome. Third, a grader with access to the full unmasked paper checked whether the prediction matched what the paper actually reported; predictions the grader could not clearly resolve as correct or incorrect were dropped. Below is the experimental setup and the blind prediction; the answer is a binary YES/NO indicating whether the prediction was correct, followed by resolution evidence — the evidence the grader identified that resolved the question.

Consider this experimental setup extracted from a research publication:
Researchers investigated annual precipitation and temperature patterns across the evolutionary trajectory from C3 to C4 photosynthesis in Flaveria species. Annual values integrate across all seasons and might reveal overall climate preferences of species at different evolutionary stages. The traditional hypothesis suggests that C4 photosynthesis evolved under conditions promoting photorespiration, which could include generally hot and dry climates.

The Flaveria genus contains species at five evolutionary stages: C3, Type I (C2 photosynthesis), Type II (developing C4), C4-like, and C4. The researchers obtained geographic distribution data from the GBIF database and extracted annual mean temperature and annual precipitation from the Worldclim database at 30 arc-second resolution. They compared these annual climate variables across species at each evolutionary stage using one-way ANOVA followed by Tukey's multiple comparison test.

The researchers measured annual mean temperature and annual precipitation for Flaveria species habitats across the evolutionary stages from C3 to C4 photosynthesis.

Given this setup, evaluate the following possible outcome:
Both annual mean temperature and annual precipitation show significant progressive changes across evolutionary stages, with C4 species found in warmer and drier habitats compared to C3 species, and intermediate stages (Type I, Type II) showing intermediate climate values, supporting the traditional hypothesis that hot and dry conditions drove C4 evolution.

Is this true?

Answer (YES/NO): NO